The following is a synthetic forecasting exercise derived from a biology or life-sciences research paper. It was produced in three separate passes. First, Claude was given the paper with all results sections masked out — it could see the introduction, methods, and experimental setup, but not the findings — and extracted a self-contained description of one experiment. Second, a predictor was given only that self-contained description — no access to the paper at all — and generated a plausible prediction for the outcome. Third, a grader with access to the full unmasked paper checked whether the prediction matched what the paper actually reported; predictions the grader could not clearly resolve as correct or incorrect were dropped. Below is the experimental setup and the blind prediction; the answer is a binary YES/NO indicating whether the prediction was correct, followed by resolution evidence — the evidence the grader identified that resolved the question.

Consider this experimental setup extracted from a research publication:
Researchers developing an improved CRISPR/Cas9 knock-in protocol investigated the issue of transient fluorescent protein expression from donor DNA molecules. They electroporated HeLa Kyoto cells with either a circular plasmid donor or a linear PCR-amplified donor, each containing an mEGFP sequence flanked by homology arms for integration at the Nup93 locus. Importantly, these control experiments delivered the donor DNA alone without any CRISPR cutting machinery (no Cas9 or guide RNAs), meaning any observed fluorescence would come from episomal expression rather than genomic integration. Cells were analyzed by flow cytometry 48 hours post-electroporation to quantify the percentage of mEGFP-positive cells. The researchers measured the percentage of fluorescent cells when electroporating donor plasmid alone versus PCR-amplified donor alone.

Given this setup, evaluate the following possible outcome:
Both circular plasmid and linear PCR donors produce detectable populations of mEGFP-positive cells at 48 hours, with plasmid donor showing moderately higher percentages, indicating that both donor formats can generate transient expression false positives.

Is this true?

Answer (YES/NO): NO